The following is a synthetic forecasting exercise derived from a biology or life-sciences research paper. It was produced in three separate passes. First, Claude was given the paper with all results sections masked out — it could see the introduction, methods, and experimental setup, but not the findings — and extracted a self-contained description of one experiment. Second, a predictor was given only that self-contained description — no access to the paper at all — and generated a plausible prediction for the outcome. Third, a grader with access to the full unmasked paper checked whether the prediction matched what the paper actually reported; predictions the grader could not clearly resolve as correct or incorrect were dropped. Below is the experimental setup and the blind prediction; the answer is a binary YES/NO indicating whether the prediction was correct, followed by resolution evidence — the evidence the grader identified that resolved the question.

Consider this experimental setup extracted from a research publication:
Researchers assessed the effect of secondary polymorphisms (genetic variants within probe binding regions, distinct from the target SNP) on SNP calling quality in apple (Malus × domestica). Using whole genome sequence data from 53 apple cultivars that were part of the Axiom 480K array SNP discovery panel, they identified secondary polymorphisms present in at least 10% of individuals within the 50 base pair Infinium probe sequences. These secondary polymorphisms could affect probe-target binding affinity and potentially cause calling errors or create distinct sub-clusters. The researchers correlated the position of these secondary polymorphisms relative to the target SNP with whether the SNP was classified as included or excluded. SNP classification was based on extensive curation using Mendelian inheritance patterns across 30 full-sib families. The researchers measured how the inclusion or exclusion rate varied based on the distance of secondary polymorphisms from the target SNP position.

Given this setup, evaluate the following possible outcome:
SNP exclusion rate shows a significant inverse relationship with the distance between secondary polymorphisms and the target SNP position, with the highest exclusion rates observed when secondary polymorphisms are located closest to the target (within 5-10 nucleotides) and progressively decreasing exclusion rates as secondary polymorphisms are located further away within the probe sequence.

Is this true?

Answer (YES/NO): YES